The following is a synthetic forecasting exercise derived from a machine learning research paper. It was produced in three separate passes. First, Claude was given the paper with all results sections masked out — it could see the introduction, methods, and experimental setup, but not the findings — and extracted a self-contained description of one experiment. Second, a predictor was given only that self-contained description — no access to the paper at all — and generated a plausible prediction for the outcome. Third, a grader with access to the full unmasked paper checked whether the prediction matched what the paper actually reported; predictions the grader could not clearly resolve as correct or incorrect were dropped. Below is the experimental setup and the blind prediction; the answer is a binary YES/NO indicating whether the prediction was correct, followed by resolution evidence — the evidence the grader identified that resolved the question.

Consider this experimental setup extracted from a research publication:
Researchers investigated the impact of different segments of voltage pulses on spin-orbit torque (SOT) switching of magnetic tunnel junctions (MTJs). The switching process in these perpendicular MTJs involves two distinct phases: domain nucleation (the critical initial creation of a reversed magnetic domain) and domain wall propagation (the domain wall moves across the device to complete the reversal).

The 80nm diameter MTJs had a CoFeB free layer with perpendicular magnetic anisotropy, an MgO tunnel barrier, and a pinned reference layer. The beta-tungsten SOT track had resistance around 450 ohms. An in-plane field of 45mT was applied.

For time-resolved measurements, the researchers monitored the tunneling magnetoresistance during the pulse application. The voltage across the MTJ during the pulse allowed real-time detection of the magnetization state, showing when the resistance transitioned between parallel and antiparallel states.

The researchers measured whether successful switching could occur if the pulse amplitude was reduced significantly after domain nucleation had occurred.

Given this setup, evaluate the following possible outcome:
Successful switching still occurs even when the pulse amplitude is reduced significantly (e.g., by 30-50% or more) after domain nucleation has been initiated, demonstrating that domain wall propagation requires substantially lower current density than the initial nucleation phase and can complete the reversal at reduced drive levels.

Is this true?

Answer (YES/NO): YES